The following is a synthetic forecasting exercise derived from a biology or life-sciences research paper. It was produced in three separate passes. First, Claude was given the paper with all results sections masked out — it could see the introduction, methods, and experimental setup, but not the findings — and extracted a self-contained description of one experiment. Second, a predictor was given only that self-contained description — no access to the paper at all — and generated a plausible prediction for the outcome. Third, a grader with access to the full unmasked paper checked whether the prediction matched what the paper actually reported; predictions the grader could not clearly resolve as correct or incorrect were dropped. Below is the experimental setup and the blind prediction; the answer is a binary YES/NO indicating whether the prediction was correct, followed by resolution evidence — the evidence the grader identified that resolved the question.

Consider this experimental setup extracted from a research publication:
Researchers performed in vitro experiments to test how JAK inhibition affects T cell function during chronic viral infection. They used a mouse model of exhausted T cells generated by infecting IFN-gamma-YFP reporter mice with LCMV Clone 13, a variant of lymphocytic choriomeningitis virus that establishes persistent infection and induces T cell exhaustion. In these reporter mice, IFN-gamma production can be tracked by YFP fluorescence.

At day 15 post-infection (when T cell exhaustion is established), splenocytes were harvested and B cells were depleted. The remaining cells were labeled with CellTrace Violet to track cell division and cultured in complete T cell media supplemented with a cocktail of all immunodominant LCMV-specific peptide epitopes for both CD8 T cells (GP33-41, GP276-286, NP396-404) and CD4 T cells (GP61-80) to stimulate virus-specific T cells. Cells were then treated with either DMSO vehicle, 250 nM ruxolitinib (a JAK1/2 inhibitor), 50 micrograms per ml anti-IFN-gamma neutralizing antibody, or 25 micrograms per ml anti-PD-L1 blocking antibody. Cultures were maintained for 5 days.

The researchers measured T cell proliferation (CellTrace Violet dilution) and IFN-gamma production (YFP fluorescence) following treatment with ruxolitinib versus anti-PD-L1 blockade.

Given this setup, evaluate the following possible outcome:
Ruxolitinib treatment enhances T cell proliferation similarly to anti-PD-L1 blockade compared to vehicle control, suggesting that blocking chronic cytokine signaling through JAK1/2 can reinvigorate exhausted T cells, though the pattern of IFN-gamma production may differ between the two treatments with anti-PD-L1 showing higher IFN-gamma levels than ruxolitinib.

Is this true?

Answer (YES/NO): NO